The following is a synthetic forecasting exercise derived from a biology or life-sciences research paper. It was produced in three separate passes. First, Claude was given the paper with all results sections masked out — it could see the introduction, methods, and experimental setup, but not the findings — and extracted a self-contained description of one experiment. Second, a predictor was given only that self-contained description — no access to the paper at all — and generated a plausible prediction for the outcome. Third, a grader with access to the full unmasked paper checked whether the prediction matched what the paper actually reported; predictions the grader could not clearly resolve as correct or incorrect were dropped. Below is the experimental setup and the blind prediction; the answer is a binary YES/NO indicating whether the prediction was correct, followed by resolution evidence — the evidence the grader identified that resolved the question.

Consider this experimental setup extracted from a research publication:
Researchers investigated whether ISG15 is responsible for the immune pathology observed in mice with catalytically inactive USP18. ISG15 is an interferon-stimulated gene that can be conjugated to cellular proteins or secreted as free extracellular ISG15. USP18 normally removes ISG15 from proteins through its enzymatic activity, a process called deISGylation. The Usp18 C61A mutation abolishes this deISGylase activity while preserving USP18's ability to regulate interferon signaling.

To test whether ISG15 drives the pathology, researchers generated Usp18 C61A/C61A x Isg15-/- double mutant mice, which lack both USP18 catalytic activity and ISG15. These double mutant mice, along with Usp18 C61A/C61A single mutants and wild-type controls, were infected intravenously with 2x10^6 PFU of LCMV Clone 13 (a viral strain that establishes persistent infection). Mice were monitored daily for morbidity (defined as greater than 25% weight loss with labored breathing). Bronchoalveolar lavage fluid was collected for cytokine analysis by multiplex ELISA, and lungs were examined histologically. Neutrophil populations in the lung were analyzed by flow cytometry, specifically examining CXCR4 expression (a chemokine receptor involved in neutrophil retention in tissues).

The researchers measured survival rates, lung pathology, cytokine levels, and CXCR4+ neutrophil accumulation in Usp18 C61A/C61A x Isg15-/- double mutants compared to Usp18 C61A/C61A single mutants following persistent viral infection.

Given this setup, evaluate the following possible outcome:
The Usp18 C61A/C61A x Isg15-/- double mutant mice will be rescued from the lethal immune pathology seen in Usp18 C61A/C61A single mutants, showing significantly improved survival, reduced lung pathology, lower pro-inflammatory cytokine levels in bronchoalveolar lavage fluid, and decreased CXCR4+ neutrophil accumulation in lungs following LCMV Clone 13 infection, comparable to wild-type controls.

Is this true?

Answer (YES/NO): YES